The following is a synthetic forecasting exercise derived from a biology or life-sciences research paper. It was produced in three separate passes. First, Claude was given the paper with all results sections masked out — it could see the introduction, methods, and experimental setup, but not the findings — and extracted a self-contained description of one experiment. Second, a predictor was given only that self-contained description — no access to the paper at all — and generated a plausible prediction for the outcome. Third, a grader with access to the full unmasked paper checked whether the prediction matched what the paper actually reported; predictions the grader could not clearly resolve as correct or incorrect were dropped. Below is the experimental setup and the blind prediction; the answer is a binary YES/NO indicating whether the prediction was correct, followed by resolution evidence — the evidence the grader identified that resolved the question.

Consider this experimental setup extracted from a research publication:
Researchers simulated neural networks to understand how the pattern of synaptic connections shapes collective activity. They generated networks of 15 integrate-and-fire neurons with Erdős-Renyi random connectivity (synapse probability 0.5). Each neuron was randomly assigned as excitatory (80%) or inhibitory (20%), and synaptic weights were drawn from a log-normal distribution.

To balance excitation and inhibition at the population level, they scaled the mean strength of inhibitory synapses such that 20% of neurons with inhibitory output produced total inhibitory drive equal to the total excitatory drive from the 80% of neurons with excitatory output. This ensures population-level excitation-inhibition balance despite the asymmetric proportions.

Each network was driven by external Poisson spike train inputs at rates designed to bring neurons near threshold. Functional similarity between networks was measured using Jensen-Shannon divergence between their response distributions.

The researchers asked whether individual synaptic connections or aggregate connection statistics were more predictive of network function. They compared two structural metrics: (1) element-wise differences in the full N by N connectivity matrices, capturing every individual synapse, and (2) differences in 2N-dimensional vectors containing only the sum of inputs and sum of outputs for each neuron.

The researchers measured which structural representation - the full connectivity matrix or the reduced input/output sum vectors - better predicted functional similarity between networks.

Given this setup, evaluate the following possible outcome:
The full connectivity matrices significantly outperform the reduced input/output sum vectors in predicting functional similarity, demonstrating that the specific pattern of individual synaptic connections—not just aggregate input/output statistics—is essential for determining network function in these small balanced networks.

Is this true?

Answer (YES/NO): NO